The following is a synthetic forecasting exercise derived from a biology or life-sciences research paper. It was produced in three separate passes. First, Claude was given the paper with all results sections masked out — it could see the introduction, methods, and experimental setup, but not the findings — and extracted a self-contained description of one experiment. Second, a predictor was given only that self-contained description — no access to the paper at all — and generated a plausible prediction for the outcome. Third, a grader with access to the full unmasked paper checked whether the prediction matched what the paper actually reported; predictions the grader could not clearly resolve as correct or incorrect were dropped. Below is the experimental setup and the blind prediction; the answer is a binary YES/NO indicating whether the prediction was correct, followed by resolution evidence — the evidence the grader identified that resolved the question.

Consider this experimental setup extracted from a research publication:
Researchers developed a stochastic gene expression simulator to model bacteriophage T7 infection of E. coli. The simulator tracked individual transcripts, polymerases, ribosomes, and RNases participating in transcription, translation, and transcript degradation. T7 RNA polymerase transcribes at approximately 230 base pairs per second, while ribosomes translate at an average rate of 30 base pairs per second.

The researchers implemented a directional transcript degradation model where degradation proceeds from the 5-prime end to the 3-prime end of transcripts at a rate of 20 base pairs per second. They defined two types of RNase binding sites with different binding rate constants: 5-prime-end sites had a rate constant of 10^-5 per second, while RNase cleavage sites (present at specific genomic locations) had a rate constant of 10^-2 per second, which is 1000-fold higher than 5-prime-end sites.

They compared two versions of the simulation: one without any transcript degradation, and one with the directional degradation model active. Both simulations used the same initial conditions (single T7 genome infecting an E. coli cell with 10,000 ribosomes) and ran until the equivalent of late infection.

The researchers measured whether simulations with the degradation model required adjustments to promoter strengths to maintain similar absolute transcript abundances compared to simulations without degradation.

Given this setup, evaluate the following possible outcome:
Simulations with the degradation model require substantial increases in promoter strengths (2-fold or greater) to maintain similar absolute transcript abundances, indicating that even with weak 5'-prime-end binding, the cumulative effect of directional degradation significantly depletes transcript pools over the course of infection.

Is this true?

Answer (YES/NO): YES